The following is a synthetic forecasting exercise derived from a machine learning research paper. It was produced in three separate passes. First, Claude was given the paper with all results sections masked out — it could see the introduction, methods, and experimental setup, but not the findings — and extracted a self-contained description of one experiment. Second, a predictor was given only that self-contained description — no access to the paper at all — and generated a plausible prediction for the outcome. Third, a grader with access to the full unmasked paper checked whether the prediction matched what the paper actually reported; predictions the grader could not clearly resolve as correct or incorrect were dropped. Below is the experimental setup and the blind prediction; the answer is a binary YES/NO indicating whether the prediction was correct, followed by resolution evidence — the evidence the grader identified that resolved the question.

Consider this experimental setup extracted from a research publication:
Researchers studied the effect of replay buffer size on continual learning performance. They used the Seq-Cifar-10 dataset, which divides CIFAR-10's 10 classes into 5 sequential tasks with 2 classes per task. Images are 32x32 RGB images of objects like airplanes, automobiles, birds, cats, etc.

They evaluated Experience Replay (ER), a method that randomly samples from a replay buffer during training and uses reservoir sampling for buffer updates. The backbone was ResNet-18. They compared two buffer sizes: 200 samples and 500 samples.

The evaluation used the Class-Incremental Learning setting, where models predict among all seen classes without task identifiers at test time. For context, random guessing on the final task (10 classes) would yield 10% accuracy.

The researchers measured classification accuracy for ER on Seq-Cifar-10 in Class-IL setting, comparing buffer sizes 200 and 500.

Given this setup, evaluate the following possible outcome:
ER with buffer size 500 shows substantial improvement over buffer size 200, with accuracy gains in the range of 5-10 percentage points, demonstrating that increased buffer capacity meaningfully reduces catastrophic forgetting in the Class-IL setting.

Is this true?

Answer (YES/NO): NO